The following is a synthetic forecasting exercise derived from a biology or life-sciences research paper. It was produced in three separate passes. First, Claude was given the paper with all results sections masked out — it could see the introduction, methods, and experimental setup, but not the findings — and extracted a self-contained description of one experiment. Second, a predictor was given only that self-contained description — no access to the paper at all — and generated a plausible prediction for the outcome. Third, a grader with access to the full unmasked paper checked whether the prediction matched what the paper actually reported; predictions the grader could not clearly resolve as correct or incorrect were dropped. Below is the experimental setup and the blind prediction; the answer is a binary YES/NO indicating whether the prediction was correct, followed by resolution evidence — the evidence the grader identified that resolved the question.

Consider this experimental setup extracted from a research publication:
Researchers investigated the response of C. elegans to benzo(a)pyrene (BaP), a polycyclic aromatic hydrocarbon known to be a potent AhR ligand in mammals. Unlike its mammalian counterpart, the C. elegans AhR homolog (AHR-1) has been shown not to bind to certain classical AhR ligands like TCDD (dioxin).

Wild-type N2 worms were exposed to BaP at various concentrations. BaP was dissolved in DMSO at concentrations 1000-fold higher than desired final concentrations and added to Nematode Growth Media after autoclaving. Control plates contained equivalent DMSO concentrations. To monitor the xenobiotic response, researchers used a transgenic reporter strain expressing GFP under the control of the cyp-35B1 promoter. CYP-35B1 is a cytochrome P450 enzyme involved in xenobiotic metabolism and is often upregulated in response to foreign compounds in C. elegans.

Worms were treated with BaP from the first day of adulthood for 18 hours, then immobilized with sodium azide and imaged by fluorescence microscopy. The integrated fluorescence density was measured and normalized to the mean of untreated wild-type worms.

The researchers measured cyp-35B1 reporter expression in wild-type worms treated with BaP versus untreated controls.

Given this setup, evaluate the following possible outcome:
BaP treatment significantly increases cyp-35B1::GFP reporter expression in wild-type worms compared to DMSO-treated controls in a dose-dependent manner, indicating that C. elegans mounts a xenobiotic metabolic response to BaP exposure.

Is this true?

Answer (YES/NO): NO